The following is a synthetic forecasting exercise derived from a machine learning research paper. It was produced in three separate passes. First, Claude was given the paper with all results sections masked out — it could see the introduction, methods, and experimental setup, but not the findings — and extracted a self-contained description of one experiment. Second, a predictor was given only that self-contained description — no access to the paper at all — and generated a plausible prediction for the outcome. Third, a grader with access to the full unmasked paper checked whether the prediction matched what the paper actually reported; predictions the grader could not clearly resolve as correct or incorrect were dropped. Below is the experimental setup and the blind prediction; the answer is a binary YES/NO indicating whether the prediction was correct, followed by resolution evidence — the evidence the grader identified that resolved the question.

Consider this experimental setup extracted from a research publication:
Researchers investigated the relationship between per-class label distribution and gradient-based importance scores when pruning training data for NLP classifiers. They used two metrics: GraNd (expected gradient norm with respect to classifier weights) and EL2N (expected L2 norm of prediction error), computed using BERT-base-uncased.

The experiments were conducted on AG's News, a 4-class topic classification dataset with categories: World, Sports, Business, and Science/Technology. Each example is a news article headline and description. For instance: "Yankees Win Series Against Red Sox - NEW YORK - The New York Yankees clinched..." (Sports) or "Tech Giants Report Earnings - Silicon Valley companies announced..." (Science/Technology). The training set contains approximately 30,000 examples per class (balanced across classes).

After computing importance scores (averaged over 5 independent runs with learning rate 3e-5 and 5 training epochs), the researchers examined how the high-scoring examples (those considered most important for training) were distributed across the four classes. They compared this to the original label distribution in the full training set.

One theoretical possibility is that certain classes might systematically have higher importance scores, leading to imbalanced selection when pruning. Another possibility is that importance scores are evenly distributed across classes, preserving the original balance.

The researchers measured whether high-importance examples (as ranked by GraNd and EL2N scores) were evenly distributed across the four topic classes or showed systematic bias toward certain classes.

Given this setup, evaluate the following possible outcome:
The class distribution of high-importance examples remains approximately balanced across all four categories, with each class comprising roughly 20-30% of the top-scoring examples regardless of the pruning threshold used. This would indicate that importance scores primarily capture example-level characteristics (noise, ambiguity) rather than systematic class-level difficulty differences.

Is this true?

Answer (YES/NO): NO